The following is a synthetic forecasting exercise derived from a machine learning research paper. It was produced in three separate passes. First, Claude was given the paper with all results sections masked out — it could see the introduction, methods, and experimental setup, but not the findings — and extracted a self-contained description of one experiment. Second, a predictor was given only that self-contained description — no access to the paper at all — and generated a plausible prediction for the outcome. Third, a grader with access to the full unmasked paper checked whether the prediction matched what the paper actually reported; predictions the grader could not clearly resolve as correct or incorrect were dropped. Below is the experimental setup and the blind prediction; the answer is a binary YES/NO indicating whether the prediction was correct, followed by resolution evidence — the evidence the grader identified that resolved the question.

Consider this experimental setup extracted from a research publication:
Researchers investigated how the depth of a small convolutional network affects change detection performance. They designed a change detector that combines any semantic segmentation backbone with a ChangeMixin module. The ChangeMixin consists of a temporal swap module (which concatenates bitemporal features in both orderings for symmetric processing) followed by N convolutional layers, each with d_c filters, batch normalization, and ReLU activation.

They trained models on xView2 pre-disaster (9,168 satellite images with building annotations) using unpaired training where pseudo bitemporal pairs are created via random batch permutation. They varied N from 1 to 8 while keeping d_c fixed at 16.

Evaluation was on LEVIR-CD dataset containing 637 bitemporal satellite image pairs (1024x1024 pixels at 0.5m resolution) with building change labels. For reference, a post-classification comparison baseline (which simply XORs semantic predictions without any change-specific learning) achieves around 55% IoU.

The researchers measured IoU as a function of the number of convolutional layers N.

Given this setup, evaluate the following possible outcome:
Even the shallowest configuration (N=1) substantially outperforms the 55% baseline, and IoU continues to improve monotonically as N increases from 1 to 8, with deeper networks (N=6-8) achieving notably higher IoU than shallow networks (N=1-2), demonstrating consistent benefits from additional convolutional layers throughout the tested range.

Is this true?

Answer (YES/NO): NO